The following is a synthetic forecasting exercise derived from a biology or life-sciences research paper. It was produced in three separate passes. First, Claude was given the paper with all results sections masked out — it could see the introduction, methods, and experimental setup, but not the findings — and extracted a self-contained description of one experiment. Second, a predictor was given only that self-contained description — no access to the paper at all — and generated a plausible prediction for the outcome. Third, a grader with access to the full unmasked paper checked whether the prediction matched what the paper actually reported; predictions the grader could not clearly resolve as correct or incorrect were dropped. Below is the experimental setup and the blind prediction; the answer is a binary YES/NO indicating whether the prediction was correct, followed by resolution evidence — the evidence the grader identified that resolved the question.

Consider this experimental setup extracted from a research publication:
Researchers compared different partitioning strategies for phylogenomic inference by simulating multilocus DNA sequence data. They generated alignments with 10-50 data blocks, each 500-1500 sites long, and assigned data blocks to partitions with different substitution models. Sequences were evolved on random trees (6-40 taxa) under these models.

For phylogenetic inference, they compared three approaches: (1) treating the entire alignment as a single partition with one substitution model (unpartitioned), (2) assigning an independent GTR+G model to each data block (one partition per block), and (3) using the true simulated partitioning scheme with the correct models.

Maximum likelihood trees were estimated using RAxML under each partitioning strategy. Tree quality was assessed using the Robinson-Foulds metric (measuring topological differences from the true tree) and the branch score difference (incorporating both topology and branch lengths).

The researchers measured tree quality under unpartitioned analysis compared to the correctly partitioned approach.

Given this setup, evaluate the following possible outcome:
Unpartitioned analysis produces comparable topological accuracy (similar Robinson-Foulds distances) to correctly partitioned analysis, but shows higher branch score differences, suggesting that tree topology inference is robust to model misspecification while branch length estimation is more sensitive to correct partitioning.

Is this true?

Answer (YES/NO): NO